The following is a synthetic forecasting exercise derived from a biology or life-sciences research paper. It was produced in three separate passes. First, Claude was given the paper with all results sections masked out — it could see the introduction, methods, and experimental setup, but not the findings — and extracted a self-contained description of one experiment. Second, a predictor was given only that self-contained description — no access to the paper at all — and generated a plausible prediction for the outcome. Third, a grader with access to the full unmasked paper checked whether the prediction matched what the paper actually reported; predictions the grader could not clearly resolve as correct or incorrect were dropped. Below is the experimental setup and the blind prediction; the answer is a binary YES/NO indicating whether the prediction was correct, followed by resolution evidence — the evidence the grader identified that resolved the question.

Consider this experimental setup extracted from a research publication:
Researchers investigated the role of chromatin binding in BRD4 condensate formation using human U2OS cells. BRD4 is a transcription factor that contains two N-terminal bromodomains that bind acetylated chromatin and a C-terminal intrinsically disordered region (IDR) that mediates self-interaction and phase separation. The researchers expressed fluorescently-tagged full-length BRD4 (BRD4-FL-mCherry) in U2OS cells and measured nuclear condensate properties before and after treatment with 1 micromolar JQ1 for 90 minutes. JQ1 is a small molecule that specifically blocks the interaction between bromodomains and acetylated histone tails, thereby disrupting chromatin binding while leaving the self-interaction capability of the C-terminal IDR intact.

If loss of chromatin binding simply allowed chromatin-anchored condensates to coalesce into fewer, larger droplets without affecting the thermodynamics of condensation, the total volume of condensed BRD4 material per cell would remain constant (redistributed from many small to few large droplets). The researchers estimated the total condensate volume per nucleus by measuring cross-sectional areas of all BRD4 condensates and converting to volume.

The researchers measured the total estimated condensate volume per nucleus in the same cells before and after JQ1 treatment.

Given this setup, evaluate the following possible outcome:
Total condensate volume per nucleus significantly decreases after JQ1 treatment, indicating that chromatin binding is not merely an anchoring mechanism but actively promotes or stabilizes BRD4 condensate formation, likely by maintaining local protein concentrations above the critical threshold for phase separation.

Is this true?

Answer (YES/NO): YES